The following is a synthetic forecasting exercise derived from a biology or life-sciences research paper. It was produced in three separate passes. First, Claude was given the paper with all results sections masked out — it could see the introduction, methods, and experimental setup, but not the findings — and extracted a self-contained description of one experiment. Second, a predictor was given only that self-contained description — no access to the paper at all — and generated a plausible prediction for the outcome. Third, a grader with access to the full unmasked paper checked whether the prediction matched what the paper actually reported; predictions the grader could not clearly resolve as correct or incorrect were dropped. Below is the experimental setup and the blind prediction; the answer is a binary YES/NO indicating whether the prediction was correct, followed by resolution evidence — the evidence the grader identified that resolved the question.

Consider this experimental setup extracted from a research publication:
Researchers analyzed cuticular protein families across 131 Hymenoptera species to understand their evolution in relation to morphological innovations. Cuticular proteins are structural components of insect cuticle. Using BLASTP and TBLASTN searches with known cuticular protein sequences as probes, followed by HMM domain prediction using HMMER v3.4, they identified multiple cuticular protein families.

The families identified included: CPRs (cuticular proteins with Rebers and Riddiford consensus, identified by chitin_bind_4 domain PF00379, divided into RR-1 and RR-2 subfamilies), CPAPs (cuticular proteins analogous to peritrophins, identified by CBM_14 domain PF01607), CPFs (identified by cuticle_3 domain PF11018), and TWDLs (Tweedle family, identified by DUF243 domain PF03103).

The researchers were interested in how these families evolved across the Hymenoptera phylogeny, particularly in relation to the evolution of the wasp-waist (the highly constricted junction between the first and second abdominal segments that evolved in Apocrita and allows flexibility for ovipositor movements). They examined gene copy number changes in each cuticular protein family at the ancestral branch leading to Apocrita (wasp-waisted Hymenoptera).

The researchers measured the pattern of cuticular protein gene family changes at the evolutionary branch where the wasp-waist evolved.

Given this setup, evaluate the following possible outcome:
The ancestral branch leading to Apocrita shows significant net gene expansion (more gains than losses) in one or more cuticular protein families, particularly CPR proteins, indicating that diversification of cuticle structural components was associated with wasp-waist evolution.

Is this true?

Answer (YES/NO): NO